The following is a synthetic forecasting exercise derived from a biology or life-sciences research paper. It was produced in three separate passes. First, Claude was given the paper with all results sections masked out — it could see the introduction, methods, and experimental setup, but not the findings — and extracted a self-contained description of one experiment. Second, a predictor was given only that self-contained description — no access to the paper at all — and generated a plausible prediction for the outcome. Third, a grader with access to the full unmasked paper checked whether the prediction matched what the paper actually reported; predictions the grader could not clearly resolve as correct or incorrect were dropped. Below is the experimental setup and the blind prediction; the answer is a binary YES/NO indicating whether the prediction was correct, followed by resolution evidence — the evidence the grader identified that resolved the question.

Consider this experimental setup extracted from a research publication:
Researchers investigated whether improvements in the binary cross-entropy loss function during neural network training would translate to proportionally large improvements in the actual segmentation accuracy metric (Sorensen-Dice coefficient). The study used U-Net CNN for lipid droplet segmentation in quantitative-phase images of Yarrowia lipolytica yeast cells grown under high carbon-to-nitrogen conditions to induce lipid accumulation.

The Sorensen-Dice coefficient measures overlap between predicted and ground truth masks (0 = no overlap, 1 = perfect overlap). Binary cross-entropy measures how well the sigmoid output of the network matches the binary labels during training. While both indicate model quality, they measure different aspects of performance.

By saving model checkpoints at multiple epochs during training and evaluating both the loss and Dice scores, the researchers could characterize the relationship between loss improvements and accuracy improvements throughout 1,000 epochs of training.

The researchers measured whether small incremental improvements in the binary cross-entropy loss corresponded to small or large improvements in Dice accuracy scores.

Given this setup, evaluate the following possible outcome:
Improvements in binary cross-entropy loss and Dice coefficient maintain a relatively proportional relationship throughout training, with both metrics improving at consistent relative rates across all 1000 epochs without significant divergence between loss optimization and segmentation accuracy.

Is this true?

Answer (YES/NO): NO